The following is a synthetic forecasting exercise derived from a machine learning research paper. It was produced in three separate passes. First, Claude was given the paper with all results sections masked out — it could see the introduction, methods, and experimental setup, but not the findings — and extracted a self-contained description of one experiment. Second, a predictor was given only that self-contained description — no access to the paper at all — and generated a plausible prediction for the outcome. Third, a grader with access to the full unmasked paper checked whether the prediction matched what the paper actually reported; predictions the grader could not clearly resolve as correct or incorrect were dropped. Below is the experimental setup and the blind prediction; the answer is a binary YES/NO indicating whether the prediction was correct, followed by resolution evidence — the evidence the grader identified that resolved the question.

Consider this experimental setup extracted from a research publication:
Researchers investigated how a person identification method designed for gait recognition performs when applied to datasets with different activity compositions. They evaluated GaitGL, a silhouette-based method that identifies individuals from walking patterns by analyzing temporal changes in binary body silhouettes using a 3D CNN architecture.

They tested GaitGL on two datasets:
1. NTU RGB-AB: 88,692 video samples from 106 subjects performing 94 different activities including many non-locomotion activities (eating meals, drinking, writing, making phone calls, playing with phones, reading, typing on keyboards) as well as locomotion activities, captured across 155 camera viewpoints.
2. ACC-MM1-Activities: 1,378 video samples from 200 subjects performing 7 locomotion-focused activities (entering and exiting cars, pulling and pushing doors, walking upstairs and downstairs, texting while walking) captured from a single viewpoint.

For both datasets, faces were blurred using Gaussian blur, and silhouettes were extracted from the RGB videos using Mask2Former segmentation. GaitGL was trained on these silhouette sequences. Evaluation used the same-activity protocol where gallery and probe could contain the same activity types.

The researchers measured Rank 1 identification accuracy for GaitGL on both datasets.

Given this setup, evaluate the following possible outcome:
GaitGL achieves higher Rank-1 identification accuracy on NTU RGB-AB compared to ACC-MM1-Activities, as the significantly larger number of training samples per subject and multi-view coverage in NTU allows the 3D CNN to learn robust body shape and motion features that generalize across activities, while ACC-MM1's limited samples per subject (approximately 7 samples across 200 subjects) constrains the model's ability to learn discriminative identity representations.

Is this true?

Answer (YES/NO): YES